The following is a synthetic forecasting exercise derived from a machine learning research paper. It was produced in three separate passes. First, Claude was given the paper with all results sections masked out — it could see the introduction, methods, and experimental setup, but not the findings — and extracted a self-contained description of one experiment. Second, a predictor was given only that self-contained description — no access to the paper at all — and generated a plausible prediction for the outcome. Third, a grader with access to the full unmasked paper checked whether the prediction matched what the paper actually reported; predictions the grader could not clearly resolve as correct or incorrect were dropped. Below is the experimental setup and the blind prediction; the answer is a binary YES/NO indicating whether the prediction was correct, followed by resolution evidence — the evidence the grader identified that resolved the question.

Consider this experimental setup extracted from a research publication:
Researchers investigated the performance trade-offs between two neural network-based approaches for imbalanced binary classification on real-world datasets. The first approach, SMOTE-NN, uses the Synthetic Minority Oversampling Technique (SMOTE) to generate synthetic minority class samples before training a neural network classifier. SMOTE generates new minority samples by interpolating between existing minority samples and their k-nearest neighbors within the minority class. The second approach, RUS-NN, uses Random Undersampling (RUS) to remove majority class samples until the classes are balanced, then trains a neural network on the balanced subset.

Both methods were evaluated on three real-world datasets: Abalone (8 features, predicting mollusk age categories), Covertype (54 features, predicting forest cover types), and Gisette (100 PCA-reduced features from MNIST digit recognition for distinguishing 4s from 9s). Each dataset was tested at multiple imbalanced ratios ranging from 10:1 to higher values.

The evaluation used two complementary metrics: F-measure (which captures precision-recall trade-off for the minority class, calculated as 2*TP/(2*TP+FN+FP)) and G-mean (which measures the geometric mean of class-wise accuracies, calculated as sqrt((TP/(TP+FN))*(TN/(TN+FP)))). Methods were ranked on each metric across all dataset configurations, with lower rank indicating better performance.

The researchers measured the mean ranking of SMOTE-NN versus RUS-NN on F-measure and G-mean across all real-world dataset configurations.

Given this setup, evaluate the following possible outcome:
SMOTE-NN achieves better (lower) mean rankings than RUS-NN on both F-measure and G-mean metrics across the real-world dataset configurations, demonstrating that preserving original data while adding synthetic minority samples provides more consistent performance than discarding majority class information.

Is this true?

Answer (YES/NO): NO